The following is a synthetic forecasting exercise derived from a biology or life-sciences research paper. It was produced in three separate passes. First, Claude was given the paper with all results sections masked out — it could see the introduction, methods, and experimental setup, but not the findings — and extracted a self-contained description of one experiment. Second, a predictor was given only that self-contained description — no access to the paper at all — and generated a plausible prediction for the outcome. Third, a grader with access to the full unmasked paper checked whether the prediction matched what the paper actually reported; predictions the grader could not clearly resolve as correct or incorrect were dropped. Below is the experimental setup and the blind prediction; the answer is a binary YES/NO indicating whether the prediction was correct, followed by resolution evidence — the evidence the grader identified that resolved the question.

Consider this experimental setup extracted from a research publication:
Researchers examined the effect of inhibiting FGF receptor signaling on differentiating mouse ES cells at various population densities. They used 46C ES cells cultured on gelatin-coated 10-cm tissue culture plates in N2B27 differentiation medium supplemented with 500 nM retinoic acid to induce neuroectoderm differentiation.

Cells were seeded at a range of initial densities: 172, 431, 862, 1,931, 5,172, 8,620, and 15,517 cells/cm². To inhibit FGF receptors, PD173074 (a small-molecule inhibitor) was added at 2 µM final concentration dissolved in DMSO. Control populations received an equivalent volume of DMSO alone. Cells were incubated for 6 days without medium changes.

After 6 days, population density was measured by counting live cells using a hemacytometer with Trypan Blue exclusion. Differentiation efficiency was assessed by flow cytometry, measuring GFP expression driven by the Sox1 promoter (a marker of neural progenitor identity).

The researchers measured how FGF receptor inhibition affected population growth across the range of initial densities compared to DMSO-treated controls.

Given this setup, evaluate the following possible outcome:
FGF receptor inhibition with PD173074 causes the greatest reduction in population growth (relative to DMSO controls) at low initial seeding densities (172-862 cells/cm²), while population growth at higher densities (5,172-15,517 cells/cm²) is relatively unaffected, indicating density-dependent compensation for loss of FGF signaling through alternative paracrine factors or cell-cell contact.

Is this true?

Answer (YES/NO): NO